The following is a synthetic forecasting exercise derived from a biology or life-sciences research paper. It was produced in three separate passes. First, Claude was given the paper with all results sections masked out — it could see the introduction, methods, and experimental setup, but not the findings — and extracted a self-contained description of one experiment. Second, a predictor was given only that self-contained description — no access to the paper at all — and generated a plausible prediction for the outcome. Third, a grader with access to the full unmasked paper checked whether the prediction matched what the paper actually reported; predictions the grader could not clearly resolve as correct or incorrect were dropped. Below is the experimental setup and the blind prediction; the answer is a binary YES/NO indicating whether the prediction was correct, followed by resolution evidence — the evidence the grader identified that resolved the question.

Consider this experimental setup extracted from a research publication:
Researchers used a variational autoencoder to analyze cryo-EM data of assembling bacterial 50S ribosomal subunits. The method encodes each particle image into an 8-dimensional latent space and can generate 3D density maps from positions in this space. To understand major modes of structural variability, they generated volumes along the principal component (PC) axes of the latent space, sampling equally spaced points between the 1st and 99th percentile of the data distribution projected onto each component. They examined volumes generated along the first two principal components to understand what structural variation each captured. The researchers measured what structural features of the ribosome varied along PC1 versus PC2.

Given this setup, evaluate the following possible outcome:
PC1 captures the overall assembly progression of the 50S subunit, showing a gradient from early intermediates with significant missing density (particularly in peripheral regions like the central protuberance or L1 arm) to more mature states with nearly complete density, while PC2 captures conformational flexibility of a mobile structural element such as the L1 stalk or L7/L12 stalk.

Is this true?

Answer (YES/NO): NO